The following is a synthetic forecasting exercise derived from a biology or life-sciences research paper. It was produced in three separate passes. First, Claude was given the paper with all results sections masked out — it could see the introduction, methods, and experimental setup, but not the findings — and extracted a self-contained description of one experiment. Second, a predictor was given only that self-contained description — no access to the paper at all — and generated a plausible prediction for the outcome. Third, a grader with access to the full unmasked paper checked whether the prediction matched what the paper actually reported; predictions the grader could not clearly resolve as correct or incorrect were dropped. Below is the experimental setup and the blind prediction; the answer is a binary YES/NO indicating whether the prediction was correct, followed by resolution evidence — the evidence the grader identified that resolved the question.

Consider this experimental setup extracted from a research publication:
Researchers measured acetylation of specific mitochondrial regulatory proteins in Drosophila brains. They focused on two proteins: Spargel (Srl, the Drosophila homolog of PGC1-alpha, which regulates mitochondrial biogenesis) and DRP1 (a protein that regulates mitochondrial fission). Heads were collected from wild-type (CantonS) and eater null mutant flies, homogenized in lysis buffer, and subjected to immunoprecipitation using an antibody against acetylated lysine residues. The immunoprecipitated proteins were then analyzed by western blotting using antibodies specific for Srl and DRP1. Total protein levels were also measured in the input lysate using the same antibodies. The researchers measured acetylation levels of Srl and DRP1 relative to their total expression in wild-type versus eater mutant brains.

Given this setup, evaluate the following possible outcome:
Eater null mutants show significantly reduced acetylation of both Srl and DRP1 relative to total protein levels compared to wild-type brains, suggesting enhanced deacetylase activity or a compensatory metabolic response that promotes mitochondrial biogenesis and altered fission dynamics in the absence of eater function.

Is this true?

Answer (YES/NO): NO